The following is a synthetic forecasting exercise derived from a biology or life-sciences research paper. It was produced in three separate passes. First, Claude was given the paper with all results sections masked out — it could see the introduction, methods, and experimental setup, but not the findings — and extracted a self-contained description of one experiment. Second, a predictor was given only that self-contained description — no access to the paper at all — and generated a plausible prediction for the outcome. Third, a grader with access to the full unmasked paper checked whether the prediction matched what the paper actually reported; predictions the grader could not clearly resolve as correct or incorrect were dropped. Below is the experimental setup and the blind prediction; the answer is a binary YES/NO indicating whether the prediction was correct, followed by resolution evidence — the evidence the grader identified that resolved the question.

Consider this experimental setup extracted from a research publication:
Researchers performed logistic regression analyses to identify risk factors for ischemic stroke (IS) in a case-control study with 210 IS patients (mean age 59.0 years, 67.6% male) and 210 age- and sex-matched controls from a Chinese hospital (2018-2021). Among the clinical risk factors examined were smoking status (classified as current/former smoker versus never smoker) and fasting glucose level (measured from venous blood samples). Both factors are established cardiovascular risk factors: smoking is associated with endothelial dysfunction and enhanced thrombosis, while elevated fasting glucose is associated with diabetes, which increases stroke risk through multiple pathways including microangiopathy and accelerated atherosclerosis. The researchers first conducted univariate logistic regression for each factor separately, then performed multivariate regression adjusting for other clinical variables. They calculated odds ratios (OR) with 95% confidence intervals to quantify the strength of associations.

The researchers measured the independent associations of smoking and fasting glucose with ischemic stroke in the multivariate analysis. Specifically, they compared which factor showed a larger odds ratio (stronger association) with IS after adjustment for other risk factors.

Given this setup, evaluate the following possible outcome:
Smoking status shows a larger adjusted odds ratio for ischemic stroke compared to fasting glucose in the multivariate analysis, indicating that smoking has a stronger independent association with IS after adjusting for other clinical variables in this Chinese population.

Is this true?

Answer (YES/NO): YES